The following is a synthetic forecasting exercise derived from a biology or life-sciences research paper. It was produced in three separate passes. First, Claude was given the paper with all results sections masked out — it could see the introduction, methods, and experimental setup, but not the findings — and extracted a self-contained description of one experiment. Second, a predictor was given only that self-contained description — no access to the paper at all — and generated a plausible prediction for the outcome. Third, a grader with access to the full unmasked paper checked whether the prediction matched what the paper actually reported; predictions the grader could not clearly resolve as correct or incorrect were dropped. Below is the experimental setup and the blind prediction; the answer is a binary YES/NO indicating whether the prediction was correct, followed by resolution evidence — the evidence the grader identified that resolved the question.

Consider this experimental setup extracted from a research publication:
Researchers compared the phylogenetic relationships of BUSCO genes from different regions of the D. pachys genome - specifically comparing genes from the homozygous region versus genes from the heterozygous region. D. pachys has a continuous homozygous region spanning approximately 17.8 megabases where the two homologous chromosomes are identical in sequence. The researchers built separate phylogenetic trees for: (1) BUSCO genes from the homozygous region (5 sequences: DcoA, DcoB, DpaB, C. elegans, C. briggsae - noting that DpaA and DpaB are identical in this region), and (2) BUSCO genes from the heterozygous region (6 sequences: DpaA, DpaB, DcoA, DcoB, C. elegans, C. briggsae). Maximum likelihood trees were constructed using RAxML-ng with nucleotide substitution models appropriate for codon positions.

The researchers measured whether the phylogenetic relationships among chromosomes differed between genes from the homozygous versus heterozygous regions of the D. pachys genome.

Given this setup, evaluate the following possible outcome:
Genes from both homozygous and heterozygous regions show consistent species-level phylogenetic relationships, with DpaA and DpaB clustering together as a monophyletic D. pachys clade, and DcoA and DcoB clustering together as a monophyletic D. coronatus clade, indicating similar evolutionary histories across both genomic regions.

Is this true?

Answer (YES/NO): NO